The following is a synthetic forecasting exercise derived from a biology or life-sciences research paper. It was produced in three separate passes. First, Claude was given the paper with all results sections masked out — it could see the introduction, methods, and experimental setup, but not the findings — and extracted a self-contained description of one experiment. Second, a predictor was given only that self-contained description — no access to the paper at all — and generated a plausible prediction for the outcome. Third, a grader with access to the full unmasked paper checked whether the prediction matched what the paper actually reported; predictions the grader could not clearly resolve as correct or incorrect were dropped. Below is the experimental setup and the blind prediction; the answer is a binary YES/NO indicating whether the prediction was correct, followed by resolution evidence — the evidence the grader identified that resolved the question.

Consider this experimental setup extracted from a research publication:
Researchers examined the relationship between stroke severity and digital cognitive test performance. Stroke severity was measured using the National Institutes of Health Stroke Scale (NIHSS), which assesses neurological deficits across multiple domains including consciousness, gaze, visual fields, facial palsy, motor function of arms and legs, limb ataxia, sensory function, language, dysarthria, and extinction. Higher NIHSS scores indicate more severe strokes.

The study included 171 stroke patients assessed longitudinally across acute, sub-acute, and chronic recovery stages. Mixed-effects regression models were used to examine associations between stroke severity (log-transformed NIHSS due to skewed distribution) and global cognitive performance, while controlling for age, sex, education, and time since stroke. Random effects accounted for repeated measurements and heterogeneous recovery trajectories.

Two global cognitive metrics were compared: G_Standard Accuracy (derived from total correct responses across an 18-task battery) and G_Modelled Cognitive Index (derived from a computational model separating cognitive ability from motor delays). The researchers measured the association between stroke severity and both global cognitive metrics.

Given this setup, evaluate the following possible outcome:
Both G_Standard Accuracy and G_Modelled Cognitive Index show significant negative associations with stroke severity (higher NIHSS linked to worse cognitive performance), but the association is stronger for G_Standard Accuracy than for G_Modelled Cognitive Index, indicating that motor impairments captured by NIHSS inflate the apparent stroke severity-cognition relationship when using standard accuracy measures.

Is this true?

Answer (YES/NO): NO